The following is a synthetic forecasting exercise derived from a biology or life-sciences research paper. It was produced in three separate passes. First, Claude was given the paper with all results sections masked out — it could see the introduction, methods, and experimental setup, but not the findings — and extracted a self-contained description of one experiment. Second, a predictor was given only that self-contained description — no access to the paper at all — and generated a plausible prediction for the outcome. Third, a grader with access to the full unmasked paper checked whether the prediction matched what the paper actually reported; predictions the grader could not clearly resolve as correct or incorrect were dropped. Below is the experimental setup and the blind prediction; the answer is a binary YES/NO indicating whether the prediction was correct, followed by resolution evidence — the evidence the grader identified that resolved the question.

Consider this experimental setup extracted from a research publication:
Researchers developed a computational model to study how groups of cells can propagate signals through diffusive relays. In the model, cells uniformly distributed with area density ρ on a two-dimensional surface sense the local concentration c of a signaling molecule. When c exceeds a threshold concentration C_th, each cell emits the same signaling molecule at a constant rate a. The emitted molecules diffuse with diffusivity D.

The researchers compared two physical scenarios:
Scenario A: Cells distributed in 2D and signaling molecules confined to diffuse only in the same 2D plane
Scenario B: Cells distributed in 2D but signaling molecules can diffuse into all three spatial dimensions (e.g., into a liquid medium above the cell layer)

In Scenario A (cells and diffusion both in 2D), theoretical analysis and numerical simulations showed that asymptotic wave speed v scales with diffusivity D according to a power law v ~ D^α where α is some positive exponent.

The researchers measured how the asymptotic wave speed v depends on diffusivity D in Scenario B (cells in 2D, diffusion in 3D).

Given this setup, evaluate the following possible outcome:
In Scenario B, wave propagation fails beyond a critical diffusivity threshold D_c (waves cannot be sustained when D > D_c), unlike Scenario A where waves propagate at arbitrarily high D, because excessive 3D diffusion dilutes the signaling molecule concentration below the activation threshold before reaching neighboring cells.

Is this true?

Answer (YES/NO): NO